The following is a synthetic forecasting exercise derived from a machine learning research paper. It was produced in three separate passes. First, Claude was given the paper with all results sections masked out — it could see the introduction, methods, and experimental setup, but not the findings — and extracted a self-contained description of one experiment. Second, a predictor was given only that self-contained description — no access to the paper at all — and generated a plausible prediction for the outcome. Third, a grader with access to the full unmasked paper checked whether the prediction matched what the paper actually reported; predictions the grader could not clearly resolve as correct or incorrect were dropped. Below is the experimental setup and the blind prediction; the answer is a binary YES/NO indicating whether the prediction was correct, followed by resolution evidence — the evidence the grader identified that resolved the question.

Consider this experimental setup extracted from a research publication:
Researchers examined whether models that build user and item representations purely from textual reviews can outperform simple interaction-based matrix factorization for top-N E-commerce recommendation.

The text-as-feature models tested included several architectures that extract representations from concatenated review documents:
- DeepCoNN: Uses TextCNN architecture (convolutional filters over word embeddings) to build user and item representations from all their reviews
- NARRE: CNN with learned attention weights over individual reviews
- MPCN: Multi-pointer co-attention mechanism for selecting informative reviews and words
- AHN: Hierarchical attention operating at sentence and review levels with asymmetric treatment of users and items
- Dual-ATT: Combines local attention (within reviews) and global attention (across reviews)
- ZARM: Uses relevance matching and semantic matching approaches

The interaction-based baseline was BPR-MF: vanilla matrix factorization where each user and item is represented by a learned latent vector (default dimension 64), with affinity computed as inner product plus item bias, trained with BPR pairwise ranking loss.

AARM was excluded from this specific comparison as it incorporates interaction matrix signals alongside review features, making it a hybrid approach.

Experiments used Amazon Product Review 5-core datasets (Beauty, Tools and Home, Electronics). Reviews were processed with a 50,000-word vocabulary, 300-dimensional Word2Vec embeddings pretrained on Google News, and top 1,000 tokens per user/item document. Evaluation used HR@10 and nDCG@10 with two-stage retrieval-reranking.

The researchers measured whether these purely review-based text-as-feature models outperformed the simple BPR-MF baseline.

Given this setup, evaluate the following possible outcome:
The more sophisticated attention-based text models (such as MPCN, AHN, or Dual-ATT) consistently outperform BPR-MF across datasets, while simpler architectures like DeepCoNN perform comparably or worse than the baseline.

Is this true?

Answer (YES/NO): NO